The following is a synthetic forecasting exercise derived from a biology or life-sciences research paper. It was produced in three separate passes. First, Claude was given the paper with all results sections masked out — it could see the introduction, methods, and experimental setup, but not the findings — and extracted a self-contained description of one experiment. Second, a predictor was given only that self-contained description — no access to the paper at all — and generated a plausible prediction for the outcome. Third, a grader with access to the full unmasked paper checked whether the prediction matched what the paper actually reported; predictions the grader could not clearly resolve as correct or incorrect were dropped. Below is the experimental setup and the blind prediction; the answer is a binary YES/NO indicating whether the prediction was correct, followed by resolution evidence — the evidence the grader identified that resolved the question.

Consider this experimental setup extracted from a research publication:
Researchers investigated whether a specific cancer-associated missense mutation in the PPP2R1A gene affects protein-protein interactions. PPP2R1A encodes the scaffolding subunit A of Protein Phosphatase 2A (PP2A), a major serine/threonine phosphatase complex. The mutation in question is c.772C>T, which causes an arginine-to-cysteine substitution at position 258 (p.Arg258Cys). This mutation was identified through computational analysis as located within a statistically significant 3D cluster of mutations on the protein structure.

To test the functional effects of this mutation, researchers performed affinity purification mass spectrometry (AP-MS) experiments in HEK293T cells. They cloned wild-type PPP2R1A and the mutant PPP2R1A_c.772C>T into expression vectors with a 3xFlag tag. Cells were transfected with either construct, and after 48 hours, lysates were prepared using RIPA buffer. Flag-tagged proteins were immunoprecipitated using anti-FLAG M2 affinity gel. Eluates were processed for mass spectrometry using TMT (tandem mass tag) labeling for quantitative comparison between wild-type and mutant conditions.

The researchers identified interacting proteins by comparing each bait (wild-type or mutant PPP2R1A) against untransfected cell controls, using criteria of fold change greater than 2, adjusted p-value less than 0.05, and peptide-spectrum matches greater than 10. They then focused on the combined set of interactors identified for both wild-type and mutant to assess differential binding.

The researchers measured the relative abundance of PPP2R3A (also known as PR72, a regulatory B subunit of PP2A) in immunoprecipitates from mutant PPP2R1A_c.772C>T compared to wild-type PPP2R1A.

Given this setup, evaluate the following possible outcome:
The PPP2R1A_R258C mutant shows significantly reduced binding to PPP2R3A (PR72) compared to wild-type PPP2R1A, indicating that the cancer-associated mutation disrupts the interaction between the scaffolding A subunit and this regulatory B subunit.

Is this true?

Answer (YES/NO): YES